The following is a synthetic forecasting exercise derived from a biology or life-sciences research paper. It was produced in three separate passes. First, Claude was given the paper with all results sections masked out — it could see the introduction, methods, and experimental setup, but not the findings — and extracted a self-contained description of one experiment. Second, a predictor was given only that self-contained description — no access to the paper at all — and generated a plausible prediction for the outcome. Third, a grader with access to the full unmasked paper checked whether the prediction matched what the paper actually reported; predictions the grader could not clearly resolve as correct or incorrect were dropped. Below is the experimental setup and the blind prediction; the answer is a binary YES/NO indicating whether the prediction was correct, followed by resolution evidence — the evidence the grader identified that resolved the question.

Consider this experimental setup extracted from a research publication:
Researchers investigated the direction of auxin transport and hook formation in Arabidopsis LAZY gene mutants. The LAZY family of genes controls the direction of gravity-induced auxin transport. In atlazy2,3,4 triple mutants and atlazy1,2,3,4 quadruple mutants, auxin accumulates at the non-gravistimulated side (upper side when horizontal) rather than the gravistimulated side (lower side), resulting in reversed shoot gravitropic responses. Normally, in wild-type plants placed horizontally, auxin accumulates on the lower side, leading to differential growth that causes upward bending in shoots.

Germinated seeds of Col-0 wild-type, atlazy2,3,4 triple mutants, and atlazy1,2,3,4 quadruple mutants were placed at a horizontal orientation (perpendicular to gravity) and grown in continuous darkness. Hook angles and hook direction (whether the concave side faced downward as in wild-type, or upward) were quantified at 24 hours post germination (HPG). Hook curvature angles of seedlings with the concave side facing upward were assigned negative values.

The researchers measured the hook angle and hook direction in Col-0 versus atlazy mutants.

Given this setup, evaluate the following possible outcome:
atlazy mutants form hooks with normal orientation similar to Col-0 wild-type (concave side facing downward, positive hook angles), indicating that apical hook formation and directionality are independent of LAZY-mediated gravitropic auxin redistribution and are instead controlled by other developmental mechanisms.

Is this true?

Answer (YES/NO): NO